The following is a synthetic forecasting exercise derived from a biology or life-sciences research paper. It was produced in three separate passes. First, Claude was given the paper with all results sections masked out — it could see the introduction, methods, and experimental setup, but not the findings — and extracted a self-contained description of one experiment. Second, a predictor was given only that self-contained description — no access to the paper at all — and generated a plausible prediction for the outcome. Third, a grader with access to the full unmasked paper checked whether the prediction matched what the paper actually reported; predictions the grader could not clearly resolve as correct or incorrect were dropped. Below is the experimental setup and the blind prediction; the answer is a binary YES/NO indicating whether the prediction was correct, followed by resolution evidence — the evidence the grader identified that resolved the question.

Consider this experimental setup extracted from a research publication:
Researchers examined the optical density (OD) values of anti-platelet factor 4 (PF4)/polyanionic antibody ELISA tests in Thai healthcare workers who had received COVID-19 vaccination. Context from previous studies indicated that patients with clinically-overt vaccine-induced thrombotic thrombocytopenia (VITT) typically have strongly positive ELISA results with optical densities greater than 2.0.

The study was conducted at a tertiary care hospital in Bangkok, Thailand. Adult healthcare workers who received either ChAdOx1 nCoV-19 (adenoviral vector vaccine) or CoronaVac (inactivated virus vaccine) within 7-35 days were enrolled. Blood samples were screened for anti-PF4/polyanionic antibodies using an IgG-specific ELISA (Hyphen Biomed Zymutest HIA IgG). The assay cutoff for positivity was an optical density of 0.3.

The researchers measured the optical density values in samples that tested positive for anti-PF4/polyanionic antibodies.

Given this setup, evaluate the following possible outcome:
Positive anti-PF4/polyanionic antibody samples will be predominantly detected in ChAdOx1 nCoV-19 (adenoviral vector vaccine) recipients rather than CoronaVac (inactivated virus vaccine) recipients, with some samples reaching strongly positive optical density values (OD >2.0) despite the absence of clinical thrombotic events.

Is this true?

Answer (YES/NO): NO